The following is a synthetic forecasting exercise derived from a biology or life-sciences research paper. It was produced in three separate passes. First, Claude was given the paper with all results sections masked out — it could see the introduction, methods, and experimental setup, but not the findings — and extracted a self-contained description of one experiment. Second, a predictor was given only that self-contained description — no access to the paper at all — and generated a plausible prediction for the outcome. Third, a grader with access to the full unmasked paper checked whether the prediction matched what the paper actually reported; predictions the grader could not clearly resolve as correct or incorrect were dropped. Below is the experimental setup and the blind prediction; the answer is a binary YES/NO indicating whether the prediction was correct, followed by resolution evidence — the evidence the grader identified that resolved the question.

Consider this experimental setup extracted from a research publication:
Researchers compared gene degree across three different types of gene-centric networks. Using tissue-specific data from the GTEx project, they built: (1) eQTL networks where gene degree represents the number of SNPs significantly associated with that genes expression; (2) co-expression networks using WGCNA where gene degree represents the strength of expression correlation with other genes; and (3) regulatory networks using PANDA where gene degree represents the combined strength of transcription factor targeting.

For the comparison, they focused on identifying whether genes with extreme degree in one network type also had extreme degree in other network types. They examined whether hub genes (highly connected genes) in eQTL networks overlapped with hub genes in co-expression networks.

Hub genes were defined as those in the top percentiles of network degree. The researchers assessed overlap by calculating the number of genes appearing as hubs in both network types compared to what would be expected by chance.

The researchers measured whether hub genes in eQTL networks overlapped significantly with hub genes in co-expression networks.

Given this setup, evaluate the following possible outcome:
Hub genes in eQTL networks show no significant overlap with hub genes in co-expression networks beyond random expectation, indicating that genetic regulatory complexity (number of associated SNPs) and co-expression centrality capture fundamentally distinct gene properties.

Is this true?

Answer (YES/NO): NO